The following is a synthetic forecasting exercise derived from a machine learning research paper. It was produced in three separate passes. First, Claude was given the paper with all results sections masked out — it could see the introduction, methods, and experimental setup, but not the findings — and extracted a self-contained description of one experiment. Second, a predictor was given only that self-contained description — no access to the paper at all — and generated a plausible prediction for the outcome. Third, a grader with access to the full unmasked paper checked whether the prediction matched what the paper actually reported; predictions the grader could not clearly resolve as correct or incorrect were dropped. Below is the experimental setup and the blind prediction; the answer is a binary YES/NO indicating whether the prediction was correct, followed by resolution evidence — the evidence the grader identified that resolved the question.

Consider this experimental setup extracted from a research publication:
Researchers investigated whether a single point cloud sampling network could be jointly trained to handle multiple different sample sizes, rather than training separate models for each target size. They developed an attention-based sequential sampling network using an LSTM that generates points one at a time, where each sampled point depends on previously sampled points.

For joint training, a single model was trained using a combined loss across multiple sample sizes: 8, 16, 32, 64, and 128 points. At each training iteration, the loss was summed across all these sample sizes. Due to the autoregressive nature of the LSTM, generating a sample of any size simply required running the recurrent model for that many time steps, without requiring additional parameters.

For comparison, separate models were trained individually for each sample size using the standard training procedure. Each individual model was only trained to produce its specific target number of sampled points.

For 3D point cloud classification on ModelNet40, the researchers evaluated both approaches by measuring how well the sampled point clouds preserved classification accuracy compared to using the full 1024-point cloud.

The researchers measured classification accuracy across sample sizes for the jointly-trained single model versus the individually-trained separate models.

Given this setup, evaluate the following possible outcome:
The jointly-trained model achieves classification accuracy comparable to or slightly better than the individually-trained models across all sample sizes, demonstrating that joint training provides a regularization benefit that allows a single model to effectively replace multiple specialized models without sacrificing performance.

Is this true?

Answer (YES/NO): NO